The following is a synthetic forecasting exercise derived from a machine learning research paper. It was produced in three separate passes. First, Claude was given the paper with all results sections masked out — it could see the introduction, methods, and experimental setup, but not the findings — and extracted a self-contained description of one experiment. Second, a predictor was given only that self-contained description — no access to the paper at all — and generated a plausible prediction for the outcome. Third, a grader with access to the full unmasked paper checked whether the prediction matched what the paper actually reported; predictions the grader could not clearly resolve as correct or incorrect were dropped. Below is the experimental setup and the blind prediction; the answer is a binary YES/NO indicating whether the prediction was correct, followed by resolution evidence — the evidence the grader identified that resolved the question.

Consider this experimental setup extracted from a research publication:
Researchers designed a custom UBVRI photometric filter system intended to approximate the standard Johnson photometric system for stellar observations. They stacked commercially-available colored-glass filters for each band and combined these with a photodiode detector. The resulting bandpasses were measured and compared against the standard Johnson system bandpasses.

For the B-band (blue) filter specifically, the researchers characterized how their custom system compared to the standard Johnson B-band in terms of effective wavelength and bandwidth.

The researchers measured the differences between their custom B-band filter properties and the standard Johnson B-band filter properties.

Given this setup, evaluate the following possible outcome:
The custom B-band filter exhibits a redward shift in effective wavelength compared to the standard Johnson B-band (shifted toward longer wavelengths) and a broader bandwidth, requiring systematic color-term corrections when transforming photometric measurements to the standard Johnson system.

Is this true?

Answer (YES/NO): NO